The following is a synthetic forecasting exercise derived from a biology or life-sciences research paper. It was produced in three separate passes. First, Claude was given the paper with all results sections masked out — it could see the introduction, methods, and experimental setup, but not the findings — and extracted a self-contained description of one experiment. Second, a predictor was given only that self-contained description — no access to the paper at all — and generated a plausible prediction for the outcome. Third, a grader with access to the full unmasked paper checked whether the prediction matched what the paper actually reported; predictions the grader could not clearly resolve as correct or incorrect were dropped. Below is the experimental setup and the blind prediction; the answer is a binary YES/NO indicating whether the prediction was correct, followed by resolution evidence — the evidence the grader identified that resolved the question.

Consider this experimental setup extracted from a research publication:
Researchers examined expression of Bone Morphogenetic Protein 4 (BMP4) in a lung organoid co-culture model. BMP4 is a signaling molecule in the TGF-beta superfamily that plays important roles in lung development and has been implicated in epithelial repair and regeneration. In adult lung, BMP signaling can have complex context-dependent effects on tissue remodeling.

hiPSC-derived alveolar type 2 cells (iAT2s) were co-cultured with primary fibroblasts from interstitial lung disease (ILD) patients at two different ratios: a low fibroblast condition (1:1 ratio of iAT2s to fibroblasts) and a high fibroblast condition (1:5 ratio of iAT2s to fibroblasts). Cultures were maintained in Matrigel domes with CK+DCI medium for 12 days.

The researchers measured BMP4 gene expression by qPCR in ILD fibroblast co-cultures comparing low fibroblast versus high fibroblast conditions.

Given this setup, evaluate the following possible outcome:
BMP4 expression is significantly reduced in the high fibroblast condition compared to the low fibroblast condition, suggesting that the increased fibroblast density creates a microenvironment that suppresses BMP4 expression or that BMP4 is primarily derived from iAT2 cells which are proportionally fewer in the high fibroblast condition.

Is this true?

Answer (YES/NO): NO